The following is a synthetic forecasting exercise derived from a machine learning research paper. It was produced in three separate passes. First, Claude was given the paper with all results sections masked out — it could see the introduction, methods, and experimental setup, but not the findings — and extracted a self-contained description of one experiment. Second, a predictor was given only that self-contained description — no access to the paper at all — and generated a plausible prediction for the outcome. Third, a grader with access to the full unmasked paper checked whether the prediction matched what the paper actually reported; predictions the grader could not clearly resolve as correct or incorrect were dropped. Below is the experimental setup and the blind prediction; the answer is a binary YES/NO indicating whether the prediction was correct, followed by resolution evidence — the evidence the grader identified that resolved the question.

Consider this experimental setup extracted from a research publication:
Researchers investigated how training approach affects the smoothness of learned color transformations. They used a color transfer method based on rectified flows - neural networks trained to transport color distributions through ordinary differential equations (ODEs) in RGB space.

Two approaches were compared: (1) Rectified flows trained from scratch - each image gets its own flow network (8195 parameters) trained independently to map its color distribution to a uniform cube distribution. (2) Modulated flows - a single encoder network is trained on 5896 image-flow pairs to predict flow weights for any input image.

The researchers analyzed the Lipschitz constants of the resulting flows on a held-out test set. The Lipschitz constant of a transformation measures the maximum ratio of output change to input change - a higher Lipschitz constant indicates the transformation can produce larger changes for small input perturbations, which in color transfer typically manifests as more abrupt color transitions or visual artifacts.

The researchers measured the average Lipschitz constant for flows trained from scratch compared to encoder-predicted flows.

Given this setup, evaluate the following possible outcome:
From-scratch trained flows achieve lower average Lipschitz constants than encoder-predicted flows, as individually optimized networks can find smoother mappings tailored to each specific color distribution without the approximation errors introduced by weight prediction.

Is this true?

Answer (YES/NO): NO